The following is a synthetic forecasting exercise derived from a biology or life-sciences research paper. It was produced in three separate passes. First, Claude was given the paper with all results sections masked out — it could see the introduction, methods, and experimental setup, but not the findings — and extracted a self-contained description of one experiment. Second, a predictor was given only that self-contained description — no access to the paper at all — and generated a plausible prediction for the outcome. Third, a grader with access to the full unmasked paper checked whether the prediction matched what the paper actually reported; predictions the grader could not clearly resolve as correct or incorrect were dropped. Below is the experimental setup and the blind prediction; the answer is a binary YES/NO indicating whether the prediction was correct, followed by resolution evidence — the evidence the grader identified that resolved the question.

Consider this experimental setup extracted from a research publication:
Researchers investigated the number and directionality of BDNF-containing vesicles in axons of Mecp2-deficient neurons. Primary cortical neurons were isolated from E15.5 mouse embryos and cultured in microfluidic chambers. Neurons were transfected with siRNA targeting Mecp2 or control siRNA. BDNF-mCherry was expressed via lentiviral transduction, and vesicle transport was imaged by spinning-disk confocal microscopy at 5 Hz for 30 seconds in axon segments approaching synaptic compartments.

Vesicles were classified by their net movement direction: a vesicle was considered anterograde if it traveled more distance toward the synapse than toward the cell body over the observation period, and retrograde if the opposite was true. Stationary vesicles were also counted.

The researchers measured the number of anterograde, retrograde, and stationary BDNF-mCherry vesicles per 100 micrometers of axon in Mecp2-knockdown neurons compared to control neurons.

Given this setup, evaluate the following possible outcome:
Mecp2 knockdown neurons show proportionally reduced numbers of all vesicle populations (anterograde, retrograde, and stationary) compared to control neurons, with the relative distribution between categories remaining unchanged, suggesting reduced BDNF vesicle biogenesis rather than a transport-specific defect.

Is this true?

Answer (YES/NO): NO